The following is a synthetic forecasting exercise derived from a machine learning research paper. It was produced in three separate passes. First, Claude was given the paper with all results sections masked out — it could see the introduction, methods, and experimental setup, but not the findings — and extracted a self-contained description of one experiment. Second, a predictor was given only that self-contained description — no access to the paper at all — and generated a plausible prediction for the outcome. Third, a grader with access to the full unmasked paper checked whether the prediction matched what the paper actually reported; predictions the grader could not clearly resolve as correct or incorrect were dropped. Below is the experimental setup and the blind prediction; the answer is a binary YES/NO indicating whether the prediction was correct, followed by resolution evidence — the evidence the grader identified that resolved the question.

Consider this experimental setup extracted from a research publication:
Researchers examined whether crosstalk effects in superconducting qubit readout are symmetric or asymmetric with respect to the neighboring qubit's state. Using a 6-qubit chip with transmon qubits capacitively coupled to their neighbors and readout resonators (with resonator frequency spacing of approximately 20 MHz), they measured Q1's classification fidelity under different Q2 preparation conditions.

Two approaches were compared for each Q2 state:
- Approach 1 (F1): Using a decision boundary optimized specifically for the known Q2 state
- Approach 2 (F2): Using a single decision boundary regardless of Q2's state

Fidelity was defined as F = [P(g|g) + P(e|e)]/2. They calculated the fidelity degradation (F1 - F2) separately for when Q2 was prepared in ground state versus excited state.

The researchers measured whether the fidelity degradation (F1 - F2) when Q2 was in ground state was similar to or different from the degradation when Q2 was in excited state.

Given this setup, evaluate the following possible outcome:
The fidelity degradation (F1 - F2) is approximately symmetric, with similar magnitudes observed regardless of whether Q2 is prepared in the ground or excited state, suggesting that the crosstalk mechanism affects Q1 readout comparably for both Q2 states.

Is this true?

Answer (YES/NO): NO